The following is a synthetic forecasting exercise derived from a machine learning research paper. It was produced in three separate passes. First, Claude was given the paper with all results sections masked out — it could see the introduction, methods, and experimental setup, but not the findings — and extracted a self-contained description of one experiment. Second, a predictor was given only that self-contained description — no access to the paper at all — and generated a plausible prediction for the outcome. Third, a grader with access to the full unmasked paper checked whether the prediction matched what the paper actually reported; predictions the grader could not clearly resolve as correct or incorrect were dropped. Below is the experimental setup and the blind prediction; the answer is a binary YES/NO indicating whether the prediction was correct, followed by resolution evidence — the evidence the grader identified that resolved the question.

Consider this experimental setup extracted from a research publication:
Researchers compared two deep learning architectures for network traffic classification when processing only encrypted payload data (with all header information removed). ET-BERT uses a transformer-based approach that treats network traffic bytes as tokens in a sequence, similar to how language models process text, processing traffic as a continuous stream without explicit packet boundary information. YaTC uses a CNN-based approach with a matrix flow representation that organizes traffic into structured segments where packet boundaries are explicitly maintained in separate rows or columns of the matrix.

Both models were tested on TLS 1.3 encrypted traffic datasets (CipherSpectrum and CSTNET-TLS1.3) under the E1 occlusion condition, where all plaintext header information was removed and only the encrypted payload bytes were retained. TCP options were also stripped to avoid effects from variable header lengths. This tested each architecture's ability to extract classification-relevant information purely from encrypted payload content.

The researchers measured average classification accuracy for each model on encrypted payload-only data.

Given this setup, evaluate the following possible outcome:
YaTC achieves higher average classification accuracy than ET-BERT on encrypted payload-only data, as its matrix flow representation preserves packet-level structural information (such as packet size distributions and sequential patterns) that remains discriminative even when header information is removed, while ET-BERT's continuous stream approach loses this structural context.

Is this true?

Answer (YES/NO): YES